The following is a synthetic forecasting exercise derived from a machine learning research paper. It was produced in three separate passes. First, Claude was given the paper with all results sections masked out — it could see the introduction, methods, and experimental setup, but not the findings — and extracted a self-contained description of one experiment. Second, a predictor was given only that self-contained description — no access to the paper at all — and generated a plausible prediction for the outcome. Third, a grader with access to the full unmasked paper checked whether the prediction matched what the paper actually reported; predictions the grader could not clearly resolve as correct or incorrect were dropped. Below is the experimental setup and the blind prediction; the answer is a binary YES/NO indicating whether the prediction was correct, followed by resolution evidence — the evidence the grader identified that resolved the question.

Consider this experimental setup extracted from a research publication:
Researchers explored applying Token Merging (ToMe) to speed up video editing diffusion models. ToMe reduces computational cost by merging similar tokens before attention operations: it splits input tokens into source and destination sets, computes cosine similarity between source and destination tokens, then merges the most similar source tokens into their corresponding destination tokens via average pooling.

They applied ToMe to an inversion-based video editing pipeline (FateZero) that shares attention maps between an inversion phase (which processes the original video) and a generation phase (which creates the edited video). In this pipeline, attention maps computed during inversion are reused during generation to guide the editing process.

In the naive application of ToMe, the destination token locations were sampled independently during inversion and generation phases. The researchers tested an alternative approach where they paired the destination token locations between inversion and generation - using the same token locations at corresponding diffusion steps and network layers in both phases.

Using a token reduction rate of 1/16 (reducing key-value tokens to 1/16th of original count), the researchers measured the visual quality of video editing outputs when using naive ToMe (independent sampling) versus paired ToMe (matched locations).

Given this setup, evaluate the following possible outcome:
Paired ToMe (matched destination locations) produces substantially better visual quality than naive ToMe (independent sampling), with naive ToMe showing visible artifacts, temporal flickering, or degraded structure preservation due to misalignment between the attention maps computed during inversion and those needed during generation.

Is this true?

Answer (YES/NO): YES